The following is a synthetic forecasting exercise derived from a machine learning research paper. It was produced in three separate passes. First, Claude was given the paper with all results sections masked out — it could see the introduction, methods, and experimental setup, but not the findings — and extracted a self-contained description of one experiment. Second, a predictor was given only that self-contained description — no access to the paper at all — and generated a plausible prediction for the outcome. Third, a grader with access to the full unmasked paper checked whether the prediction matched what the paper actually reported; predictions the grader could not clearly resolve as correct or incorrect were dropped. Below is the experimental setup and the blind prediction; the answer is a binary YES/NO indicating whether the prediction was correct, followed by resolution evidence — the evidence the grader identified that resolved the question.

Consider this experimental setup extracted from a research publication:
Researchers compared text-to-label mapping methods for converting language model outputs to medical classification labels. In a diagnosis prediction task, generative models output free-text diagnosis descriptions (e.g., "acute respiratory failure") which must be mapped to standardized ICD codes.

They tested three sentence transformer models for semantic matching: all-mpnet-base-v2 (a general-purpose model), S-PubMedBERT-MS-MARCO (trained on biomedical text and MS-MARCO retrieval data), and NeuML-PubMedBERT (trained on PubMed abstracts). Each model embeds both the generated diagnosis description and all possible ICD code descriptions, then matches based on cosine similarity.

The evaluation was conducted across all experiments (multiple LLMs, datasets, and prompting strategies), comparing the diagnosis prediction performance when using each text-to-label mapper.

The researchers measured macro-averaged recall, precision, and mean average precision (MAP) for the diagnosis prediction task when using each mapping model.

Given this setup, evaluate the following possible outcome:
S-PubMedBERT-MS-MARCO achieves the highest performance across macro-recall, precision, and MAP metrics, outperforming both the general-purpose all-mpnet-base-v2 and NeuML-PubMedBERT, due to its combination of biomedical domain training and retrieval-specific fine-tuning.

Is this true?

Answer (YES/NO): NO